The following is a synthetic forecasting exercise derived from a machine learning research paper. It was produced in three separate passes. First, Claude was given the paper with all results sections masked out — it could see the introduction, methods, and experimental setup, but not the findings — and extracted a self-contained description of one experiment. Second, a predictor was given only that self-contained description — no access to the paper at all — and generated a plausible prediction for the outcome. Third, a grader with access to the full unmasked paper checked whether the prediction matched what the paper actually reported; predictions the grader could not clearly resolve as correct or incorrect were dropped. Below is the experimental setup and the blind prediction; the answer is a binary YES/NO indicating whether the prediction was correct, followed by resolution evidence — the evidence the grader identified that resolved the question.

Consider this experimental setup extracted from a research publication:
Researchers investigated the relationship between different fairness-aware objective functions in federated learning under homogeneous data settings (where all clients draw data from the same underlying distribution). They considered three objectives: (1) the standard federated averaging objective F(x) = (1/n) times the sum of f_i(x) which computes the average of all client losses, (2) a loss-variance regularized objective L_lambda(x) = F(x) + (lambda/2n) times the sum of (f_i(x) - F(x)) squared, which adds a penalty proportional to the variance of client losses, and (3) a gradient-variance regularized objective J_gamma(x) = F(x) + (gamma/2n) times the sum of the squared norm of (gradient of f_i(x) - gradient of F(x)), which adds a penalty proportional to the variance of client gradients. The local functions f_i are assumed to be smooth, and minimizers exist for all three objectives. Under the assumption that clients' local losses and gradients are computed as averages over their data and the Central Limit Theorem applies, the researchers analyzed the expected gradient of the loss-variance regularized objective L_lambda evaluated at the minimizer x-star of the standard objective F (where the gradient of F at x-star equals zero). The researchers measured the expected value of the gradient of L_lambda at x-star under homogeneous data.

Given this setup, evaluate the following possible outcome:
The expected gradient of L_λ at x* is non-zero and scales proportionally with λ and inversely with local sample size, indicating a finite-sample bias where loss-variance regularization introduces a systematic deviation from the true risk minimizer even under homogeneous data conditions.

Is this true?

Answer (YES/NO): NO